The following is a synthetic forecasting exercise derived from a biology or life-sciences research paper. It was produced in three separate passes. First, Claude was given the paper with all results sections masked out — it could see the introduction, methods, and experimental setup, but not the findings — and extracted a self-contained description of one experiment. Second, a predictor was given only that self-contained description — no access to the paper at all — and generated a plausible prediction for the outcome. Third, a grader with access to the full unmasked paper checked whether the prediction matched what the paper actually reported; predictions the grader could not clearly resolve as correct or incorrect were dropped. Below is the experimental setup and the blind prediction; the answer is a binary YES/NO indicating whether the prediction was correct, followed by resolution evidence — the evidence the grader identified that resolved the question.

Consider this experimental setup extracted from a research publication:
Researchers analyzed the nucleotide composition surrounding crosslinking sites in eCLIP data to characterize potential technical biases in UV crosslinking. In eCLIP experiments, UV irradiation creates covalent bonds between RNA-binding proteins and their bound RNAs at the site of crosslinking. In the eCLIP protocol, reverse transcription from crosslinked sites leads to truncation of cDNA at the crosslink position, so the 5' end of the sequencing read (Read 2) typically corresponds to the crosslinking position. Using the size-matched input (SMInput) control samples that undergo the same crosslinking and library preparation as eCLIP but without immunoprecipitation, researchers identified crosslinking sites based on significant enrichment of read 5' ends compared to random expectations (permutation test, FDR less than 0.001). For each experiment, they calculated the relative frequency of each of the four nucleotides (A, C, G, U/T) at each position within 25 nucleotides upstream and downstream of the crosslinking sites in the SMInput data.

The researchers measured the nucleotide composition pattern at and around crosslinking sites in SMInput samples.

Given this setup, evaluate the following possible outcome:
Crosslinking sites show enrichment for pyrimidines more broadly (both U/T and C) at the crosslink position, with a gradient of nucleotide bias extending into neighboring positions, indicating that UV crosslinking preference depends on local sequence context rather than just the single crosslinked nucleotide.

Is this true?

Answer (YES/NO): NO